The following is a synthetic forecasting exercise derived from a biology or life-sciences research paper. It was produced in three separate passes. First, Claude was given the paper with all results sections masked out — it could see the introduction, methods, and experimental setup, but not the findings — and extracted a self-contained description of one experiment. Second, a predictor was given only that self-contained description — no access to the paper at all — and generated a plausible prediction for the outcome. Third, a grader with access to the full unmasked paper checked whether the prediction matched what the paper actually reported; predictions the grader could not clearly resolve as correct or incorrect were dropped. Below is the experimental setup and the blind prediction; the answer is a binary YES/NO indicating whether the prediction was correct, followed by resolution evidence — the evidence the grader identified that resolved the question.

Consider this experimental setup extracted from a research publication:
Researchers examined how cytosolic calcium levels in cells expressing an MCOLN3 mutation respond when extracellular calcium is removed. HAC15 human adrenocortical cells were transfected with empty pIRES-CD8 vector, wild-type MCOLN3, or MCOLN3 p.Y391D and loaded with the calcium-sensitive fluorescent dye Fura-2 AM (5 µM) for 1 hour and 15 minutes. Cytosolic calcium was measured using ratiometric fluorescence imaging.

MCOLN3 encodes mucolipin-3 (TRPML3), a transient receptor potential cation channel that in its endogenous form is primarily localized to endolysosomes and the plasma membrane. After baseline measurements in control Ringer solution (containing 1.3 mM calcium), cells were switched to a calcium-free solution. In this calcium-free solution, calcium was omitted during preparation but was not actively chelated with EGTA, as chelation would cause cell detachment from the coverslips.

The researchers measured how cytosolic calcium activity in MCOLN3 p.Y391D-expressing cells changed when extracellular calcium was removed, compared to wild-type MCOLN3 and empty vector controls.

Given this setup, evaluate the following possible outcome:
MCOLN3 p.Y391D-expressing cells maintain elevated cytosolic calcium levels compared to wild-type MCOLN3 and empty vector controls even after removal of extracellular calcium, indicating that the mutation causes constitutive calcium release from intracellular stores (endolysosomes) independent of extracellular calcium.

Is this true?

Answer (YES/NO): NO